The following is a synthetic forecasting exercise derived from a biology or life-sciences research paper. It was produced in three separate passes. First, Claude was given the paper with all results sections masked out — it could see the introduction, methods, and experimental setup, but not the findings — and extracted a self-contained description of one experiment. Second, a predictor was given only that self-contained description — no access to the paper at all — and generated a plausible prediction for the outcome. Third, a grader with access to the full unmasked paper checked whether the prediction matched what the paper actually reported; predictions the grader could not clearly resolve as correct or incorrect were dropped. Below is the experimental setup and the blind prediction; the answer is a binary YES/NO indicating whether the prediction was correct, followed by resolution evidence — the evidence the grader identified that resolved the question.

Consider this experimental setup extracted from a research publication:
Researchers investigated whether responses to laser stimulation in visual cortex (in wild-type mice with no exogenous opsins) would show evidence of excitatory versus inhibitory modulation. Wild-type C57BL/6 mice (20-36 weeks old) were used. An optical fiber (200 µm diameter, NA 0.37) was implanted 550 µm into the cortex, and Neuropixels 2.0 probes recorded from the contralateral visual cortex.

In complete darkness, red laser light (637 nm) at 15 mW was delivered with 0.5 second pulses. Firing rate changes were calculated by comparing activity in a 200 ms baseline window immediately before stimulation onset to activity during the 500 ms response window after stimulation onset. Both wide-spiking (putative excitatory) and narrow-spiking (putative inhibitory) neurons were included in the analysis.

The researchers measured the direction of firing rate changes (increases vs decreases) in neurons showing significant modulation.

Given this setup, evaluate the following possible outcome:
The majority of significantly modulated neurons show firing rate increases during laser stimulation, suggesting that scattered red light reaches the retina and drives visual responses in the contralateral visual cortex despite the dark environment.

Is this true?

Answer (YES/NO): YES